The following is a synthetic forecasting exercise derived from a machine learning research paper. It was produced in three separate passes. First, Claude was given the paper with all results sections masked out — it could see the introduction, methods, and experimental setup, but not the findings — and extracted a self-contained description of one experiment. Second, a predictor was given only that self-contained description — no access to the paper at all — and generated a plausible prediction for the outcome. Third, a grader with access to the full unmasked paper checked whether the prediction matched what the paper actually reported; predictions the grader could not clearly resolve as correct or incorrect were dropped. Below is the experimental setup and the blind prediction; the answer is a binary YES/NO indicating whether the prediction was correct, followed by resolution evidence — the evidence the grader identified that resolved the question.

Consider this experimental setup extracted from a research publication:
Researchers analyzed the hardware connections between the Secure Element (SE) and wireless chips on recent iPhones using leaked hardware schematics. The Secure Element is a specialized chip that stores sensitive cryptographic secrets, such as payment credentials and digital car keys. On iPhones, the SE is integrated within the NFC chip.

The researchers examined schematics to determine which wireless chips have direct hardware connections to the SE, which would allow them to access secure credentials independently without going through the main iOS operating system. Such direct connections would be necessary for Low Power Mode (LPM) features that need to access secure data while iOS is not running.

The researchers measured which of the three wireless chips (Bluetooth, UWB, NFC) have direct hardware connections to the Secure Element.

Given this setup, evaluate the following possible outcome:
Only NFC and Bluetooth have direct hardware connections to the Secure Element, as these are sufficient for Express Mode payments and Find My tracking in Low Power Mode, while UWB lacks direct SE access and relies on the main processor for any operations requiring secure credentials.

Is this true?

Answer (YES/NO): NO